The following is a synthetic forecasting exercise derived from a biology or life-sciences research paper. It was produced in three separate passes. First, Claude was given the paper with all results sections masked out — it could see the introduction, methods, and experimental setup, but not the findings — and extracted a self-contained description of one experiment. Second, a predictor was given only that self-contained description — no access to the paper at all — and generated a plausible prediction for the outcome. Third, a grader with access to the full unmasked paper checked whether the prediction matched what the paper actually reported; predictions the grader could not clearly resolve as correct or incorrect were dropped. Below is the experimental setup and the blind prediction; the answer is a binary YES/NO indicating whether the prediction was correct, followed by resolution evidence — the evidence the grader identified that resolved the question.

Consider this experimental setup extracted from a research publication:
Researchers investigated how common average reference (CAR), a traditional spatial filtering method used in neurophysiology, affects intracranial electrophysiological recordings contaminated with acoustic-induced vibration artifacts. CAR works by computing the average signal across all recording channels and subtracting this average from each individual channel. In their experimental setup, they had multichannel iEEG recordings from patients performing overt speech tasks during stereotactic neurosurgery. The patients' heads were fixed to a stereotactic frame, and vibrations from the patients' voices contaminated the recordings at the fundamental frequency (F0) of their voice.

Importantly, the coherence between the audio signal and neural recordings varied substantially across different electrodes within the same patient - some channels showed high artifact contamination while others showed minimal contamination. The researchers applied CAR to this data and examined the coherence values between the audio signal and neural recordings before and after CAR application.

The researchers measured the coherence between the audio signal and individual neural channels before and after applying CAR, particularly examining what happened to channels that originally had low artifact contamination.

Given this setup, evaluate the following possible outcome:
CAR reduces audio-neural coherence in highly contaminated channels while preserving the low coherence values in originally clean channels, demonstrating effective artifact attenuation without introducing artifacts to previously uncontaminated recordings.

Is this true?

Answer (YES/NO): NO